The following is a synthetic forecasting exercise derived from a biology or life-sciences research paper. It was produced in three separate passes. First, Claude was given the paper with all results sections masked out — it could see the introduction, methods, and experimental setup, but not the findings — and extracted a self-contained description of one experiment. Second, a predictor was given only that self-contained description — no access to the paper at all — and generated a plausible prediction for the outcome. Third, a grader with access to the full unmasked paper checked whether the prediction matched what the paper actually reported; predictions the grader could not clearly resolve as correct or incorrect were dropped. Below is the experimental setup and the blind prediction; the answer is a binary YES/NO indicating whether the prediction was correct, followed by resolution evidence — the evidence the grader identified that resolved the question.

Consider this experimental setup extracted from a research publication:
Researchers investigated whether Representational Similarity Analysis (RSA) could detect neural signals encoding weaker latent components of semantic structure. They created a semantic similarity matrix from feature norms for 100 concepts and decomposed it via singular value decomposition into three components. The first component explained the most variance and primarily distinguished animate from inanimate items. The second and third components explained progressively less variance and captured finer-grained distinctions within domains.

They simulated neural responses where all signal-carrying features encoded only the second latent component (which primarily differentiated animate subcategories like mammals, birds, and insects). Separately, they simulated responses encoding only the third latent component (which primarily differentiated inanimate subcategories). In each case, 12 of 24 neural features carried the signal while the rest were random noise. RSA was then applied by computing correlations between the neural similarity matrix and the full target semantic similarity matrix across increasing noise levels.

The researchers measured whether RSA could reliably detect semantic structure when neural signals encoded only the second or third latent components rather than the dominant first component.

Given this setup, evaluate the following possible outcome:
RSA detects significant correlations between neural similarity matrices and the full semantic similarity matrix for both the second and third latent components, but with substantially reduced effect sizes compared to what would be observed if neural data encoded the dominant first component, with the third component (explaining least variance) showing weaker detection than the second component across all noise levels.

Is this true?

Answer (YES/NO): NO